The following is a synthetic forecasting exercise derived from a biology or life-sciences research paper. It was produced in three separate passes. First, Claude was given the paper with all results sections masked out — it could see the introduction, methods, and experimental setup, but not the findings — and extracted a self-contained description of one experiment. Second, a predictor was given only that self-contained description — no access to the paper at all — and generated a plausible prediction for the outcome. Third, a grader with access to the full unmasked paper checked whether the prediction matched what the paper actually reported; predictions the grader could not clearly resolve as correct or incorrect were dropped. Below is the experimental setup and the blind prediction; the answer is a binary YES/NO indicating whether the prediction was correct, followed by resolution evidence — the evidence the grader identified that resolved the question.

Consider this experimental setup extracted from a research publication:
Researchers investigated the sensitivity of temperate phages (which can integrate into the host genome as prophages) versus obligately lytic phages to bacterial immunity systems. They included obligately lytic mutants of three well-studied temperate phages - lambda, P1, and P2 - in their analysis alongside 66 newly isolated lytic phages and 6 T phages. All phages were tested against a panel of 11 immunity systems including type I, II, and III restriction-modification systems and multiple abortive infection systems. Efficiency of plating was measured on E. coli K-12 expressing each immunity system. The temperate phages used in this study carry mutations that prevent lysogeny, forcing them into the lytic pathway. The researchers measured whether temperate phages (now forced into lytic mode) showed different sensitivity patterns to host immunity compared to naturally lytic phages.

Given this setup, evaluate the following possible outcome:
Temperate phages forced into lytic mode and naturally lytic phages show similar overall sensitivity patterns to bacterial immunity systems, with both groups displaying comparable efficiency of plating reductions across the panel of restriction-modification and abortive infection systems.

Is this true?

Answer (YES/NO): NO